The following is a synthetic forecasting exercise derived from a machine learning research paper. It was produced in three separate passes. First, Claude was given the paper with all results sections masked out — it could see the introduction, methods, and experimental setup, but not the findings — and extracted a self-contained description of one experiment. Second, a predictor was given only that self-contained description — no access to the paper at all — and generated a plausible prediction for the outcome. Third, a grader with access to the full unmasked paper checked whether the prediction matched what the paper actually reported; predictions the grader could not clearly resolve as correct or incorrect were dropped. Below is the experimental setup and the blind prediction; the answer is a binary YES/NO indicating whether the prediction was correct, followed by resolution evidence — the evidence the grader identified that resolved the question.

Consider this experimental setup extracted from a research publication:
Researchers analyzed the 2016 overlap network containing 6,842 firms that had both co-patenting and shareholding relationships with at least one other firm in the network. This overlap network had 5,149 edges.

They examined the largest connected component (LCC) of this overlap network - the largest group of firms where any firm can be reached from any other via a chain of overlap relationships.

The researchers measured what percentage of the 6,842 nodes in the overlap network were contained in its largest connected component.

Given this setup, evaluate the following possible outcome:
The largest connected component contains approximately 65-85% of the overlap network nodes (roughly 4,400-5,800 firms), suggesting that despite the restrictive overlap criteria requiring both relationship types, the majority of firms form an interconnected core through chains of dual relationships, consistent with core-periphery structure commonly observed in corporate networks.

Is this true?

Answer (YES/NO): NO